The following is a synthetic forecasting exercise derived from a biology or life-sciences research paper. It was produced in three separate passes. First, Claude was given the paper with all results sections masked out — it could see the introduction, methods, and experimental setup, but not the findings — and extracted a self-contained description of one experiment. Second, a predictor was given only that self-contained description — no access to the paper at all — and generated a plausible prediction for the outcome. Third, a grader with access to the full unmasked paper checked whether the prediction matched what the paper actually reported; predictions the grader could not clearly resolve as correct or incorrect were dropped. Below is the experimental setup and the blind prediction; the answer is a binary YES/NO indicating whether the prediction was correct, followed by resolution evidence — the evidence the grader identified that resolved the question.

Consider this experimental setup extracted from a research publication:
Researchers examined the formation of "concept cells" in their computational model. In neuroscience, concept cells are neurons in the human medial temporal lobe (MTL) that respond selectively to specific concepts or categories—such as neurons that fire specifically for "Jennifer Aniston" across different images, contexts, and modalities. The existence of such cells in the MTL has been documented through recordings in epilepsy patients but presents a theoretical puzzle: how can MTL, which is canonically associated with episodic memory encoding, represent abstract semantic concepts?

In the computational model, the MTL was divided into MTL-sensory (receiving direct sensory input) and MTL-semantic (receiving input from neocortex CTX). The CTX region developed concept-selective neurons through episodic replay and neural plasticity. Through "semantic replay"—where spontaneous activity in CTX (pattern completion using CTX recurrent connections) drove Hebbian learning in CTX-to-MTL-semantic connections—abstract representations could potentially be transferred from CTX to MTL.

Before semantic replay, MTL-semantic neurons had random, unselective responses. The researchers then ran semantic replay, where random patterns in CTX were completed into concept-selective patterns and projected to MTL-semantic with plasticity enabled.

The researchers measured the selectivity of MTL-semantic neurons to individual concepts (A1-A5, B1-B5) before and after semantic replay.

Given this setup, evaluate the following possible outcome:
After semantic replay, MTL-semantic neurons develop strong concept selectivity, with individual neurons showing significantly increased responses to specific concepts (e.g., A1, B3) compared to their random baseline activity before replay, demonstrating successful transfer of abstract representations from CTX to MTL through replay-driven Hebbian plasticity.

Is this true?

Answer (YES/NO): YES